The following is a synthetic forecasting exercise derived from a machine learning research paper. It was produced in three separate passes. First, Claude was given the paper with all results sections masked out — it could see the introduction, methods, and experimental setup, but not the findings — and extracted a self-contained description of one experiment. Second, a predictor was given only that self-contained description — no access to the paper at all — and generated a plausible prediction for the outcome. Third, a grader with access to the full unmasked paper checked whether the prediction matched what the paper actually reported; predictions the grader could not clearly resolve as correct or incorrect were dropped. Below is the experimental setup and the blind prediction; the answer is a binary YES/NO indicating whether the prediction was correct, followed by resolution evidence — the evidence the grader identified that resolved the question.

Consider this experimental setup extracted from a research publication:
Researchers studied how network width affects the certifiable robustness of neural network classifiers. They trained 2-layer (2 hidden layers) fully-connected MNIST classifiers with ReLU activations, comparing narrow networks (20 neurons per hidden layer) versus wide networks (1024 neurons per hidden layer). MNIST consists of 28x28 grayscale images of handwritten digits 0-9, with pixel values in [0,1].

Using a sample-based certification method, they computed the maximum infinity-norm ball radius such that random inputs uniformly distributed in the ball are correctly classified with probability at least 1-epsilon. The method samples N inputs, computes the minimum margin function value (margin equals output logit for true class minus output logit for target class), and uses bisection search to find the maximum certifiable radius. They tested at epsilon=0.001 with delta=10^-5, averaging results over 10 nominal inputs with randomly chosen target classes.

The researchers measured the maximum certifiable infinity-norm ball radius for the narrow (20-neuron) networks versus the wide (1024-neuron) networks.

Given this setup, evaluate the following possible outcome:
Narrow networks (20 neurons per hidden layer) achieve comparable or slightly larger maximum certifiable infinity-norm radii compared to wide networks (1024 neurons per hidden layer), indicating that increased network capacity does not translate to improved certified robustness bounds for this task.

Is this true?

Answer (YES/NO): NO